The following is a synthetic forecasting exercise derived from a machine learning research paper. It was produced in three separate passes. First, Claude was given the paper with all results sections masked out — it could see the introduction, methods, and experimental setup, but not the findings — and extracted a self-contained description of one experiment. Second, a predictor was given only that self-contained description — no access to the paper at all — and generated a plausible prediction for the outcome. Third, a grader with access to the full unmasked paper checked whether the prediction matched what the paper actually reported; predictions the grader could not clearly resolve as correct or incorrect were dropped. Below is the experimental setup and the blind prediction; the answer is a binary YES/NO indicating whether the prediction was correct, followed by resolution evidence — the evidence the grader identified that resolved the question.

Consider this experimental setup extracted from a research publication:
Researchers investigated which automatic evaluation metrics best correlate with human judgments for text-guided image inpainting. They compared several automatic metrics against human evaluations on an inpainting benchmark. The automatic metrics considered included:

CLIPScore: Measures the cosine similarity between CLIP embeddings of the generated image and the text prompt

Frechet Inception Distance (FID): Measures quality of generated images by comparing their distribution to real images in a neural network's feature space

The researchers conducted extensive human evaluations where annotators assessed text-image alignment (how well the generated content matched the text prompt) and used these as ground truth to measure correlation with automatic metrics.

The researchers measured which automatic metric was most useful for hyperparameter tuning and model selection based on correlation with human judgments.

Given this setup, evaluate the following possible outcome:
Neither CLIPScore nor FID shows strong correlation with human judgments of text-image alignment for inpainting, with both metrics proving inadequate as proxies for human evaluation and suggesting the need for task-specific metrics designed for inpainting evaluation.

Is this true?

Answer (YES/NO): NO